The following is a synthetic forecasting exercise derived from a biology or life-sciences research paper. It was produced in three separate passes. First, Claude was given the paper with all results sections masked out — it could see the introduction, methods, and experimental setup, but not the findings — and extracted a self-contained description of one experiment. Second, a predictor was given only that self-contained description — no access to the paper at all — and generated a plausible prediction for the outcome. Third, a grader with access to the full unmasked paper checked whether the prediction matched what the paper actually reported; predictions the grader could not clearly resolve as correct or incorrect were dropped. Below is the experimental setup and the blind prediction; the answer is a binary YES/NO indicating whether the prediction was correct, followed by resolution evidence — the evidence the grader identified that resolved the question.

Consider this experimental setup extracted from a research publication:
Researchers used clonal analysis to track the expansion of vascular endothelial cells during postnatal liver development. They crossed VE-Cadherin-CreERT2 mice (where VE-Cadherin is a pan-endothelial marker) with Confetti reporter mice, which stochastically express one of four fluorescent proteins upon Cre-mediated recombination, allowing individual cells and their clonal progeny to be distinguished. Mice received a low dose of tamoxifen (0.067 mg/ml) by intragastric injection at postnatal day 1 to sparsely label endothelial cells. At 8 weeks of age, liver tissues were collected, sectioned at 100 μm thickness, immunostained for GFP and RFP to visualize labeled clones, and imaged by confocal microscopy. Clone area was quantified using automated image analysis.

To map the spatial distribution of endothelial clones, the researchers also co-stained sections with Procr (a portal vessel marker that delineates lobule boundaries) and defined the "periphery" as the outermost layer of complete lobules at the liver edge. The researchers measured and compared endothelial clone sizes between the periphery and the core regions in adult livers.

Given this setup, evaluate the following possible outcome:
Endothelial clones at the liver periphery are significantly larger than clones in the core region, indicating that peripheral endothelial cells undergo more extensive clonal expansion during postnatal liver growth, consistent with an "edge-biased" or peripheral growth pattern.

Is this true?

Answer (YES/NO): YES